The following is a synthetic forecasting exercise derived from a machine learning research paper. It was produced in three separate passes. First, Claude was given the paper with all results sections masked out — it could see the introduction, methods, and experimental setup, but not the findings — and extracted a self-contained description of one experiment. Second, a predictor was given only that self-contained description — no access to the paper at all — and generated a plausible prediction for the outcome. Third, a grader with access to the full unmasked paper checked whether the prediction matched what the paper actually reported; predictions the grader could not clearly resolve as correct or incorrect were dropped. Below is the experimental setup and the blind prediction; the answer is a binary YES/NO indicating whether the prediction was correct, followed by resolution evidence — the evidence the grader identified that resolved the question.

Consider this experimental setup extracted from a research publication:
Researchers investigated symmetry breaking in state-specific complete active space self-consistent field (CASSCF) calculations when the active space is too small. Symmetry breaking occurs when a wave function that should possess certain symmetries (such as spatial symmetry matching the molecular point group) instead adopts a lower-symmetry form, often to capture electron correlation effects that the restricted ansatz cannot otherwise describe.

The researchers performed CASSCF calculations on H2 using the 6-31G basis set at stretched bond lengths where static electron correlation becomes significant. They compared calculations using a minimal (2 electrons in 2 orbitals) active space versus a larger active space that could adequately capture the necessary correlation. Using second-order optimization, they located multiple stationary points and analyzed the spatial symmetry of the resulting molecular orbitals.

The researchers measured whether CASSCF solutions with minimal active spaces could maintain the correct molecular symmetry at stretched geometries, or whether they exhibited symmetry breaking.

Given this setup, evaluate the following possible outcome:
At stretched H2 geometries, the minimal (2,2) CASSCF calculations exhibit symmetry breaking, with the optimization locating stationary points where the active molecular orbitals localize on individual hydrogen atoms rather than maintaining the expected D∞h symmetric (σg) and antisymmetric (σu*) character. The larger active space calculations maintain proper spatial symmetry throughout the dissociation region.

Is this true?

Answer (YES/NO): NO